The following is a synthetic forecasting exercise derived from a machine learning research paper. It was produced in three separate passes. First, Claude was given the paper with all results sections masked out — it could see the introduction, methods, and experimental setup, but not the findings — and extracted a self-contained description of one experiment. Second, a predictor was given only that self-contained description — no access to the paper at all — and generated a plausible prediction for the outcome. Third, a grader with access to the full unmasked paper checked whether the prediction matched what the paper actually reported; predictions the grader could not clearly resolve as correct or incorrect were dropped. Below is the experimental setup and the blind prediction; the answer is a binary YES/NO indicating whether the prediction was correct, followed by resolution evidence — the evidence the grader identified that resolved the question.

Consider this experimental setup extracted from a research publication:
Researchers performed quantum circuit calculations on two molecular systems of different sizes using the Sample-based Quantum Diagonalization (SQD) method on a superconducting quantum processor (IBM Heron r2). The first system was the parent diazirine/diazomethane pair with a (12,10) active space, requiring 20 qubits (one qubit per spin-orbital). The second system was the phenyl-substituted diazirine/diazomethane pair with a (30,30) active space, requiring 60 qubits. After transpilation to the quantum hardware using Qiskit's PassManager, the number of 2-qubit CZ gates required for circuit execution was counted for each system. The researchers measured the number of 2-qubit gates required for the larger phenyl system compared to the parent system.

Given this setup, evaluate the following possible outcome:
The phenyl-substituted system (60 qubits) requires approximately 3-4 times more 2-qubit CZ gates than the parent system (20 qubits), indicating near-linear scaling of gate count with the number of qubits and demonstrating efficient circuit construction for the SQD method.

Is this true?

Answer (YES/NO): NO